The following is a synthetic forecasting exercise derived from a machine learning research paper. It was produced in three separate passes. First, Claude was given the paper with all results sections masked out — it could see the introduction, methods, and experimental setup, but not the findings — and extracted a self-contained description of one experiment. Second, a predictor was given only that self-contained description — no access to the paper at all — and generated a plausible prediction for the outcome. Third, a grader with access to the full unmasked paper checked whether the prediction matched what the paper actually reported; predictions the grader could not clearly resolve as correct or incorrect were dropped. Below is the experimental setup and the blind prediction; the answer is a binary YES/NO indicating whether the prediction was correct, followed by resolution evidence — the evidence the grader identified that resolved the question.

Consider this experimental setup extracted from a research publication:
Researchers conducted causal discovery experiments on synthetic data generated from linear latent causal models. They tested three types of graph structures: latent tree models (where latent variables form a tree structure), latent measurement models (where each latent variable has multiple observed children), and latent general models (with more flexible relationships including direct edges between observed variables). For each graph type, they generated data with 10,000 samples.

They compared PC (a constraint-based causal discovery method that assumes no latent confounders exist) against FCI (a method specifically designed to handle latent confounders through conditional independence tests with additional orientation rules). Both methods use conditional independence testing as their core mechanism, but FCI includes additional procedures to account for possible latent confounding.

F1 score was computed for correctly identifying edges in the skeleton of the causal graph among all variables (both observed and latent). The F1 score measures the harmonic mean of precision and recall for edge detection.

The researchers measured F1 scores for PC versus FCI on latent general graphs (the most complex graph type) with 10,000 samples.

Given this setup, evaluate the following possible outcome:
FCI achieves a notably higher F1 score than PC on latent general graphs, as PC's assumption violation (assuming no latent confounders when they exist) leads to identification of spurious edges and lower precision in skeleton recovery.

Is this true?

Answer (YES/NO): NO